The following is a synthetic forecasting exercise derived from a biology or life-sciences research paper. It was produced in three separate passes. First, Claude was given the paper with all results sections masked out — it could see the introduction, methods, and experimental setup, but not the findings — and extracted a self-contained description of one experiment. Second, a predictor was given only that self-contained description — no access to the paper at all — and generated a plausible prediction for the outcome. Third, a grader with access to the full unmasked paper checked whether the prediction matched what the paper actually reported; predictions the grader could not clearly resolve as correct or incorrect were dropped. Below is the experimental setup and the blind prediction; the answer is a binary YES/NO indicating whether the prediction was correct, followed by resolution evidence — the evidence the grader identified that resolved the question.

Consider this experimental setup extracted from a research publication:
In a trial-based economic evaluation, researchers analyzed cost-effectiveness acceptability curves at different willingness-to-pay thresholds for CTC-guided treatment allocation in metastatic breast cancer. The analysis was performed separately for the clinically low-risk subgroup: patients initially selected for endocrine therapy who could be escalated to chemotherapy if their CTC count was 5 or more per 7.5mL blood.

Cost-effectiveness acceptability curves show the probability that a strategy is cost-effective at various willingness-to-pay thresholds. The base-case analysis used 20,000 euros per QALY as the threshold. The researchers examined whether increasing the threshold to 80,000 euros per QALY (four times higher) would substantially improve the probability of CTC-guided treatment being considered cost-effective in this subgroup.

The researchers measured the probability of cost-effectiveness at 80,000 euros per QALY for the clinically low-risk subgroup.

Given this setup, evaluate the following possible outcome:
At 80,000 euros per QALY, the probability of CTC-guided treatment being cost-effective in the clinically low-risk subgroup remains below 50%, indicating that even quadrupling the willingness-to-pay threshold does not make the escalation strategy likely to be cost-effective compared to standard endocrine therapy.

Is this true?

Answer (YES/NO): YES